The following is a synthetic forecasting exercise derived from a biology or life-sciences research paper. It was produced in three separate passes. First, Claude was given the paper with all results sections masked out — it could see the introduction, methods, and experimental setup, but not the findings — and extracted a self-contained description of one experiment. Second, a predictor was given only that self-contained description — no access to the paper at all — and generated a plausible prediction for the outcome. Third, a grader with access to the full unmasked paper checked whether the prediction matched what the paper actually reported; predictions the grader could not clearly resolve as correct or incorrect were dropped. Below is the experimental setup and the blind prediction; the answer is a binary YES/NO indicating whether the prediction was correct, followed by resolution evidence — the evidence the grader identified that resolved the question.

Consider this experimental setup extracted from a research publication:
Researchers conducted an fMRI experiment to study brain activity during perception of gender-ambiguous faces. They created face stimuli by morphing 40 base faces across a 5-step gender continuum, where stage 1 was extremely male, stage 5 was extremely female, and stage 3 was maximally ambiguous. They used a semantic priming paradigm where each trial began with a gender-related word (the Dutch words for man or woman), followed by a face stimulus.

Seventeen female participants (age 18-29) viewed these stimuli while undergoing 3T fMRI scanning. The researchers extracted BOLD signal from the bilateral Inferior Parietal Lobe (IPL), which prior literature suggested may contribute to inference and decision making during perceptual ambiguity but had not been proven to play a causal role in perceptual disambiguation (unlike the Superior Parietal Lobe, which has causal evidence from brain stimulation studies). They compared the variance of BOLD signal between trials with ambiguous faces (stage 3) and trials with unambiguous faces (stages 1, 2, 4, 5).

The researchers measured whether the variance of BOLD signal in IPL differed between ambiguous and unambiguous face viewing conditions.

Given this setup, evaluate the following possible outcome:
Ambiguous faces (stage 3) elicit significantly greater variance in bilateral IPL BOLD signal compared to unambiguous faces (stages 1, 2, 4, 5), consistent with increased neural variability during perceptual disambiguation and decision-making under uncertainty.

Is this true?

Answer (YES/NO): NO